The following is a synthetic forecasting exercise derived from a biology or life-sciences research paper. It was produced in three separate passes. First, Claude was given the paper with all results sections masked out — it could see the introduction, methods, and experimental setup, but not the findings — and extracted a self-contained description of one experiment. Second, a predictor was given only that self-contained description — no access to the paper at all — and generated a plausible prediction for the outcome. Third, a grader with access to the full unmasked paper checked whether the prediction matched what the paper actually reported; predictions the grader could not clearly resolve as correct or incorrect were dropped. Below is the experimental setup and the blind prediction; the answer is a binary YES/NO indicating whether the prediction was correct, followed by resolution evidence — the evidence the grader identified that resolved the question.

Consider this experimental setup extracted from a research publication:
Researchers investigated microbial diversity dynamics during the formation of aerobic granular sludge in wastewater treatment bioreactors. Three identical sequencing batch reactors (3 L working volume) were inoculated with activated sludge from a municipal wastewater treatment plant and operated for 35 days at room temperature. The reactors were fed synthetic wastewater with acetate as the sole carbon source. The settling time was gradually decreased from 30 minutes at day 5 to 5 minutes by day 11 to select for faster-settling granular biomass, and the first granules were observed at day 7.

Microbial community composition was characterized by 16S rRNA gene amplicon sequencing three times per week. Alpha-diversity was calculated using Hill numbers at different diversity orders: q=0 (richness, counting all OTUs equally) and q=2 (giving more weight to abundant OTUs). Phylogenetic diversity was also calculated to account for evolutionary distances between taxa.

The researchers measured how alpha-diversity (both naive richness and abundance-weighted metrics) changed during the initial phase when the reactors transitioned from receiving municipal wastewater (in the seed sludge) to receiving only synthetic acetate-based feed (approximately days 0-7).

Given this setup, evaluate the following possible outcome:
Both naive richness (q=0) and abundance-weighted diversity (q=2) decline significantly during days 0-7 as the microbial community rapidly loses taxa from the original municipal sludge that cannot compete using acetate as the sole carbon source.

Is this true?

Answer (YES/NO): YES